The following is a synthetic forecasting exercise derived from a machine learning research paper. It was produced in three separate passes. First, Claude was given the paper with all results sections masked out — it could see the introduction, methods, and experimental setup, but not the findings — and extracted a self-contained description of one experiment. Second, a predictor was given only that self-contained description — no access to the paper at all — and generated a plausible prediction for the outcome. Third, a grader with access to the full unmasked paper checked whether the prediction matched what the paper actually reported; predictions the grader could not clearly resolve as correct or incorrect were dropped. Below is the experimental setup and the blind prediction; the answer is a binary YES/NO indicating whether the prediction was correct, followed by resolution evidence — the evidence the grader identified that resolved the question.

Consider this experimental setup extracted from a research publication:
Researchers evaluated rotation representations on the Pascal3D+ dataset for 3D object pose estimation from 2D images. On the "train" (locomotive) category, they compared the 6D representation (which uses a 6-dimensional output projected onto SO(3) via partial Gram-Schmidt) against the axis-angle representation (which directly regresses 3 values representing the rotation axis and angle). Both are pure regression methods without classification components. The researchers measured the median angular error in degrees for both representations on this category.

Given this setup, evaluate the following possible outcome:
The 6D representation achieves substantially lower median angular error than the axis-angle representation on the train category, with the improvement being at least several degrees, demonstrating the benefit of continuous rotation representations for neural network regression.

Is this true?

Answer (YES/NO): YES